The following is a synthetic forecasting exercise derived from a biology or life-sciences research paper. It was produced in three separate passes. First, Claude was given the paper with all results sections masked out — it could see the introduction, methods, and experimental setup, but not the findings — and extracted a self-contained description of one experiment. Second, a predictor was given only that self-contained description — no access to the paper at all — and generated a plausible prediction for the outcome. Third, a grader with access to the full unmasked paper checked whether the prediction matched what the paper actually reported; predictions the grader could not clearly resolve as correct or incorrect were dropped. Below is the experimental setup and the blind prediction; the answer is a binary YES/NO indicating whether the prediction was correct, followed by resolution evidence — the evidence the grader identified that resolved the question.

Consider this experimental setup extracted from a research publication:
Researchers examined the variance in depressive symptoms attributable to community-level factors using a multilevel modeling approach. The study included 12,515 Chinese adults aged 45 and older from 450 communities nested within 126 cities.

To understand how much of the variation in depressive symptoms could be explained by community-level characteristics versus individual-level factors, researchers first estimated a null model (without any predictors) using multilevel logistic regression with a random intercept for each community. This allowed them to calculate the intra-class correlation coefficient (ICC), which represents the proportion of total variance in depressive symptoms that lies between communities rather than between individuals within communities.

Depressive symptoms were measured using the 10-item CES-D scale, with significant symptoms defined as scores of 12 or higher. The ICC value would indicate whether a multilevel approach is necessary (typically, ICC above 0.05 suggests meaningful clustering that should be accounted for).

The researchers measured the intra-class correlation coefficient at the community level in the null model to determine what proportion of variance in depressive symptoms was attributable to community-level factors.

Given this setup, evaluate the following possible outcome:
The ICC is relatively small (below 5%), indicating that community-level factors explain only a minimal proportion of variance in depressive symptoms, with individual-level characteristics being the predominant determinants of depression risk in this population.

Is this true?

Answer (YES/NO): NO